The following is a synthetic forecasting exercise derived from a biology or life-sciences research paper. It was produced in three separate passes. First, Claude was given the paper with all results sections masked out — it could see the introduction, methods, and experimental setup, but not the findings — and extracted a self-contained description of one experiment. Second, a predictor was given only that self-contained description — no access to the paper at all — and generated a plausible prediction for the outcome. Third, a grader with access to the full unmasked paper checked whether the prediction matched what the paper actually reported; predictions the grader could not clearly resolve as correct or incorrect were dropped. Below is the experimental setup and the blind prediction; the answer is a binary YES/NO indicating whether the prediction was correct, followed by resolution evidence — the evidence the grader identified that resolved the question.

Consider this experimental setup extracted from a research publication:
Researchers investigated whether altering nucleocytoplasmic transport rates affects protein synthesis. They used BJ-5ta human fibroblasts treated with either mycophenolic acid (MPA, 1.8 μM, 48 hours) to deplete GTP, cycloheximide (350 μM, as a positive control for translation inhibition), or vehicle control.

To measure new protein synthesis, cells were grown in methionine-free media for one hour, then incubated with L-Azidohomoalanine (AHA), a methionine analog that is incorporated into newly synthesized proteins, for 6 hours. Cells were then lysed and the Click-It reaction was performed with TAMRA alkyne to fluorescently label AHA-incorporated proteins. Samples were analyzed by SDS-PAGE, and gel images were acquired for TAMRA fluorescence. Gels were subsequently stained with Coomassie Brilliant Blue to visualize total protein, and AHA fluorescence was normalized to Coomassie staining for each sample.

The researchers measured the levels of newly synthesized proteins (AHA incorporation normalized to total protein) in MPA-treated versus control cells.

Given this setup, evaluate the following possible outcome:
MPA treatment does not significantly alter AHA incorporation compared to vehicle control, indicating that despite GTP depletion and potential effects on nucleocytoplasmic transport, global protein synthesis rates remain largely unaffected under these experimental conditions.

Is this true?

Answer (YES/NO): YES